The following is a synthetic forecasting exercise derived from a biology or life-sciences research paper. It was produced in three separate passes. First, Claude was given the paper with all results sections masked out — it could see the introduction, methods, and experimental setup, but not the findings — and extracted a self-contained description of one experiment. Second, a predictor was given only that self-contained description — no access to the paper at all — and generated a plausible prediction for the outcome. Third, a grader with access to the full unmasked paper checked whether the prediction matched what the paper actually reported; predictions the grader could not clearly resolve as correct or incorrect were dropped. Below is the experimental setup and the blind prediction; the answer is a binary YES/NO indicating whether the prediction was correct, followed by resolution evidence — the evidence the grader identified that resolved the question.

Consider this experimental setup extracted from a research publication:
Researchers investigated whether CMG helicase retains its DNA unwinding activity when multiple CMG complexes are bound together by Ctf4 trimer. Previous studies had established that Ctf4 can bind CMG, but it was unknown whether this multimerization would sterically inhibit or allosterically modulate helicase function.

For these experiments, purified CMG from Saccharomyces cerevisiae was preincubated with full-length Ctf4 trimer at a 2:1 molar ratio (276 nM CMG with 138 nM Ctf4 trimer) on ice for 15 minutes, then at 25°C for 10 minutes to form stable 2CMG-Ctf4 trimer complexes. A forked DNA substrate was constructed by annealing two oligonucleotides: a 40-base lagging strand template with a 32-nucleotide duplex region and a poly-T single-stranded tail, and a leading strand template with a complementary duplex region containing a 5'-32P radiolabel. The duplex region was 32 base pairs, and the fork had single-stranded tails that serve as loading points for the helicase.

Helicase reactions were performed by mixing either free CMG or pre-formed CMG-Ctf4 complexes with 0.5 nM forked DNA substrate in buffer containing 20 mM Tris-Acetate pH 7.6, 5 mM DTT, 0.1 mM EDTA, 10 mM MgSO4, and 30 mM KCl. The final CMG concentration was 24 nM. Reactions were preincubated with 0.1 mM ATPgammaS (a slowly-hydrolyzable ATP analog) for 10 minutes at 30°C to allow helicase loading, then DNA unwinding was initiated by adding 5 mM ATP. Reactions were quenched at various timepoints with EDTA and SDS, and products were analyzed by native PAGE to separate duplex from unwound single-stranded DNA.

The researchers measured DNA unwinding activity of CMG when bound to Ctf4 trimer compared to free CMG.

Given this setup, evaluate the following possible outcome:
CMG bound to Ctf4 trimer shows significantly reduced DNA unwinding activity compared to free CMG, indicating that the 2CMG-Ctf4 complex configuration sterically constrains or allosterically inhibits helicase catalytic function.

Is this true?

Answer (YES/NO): NO